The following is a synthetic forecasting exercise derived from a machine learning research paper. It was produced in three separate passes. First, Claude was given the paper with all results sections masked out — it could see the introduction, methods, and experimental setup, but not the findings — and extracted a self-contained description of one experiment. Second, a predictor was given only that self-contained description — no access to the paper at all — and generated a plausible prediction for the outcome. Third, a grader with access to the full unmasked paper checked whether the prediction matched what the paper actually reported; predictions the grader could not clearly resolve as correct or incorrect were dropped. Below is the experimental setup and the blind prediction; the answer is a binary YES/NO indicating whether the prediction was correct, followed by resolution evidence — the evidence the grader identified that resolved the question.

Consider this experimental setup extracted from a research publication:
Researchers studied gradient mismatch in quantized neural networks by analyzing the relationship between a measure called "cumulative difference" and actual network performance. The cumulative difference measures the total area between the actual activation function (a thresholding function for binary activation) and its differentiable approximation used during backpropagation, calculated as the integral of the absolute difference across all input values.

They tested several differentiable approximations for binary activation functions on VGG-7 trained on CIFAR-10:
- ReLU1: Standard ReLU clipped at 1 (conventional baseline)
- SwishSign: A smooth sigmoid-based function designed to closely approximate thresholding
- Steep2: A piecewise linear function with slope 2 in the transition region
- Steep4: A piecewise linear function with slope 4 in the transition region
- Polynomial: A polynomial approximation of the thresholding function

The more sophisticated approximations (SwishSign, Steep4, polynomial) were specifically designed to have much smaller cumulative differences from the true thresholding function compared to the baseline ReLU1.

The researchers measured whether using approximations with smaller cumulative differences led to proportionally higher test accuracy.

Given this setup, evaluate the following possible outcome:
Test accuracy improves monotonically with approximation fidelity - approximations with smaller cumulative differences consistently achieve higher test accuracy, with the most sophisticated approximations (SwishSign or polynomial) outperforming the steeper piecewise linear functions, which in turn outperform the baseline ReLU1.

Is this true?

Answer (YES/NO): NO